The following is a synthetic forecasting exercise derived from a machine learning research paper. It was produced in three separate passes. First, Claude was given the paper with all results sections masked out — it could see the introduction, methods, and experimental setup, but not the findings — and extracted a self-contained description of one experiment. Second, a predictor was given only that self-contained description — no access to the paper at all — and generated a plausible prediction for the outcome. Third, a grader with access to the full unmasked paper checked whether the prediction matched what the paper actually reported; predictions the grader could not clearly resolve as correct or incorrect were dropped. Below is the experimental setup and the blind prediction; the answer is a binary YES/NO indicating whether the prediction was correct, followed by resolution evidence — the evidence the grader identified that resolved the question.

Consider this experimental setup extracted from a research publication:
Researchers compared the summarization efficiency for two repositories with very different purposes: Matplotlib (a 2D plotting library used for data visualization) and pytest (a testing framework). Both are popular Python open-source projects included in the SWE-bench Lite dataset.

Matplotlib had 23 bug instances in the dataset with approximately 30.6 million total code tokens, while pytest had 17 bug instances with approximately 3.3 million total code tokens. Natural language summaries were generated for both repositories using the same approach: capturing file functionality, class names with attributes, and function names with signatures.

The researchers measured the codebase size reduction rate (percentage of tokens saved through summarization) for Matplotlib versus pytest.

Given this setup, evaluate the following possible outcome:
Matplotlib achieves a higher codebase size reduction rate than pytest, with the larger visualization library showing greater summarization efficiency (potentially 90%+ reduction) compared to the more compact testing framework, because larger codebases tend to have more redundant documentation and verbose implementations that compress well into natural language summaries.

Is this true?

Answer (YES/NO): NO